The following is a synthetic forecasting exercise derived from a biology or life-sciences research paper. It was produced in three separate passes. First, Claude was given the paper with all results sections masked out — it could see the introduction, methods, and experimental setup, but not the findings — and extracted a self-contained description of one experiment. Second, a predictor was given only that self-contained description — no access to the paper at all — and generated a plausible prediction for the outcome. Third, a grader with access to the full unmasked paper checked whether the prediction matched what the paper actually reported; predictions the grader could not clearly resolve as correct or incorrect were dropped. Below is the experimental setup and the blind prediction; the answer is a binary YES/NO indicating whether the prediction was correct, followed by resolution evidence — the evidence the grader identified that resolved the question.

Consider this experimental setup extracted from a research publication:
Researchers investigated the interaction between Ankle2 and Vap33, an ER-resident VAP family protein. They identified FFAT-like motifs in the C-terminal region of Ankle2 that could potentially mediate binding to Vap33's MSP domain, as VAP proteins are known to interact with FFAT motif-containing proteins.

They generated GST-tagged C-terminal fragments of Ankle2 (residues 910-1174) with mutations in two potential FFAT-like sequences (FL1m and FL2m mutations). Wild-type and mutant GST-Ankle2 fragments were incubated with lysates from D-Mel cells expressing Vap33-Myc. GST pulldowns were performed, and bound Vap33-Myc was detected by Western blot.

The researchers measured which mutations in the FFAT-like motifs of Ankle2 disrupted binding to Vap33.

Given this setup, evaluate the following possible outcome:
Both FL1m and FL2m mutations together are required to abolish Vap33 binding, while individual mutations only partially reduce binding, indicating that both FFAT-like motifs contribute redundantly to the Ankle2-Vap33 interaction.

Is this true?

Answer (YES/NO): NO